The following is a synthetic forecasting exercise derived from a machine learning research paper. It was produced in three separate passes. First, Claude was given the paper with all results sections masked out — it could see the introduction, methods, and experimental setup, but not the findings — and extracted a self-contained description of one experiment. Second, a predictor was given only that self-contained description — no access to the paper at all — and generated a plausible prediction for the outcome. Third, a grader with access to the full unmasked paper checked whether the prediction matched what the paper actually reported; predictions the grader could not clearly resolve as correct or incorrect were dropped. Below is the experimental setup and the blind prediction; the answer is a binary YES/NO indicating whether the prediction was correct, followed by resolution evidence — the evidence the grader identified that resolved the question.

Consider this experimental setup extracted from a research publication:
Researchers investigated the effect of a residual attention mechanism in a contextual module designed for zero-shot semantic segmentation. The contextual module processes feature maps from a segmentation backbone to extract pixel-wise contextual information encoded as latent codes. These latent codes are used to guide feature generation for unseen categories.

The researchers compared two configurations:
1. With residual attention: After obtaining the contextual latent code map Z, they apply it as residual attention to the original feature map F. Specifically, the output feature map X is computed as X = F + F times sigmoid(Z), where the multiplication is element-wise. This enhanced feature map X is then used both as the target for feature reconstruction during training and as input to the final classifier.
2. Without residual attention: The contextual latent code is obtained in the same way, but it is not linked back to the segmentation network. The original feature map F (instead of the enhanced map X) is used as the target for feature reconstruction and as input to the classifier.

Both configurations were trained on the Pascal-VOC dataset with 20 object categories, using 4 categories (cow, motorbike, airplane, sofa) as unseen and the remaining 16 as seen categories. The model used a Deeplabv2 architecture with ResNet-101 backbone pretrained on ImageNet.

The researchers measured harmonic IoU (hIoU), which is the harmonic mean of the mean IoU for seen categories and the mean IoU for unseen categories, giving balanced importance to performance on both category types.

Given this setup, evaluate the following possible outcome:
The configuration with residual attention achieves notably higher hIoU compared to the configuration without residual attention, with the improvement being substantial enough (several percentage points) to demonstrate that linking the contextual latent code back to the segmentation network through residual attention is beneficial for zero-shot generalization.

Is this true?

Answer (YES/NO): NO